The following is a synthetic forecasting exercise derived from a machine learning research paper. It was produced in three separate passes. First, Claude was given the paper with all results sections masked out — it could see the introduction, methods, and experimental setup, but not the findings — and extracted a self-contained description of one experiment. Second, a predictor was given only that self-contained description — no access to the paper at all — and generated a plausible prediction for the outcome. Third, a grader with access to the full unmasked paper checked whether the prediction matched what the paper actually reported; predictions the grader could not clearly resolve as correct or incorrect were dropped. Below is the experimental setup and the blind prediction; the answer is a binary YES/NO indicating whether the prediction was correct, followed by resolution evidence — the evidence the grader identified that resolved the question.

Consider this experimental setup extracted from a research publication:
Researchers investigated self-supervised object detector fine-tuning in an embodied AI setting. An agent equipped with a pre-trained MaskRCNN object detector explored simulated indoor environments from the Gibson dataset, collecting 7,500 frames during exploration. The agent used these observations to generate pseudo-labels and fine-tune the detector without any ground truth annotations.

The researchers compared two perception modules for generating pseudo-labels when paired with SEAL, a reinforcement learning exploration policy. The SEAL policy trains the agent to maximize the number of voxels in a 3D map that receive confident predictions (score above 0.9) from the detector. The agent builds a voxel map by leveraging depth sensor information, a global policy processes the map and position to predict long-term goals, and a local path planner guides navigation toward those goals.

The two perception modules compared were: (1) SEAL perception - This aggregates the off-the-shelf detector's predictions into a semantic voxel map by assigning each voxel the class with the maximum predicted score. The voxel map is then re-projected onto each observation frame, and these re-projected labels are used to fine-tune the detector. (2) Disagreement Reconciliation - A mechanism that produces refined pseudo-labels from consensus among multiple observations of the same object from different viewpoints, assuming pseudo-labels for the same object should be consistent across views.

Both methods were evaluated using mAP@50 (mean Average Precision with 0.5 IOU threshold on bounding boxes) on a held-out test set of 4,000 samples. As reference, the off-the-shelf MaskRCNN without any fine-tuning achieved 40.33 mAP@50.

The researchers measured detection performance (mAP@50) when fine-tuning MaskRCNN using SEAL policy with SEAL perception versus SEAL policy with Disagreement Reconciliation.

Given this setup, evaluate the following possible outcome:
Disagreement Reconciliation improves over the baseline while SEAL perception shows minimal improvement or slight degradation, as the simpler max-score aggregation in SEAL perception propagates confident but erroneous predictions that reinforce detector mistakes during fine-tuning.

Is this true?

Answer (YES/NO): NO